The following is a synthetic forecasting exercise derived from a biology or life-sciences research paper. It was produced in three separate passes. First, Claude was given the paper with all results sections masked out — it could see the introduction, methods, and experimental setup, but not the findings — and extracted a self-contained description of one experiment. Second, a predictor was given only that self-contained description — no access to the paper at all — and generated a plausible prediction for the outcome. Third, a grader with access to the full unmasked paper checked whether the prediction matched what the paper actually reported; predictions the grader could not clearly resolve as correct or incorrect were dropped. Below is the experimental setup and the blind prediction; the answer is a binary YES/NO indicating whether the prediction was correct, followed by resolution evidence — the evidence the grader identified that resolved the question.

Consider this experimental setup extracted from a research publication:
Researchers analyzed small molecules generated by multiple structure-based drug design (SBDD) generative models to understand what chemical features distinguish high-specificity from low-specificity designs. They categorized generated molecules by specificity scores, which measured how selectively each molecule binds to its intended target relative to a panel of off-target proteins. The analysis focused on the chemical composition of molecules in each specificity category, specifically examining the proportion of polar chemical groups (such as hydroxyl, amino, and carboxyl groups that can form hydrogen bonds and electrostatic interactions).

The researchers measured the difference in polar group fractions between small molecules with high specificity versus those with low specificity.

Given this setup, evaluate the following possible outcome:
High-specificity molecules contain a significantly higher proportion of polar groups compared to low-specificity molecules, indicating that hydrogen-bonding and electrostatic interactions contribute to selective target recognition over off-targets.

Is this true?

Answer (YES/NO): NO